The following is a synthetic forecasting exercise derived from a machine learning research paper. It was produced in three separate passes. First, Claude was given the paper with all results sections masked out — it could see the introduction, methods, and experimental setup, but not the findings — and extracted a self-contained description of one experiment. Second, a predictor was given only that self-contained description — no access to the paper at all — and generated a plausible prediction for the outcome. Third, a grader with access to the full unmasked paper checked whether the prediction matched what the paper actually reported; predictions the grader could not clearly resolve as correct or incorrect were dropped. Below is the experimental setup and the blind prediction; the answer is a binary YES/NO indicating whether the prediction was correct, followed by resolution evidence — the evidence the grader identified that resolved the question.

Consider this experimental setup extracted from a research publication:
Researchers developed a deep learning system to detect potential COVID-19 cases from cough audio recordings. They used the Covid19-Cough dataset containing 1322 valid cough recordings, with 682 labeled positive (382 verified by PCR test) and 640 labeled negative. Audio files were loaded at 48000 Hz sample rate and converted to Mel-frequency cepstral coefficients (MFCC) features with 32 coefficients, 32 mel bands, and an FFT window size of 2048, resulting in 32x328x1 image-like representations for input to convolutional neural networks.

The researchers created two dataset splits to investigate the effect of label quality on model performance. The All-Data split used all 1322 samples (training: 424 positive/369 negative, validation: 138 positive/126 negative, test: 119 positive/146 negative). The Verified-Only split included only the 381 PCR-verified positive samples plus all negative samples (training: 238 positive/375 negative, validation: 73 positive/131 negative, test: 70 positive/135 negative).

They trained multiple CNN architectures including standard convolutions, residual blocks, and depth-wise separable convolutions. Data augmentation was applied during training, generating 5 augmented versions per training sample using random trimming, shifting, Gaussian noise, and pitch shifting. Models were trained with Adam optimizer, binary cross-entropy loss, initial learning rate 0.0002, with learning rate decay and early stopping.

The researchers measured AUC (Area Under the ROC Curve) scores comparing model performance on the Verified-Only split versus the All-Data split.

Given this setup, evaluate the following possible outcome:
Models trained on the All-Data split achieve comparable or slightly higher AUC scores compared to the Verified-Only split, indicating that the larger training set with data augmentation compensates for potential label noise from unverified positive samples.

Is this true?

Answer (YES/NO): NO